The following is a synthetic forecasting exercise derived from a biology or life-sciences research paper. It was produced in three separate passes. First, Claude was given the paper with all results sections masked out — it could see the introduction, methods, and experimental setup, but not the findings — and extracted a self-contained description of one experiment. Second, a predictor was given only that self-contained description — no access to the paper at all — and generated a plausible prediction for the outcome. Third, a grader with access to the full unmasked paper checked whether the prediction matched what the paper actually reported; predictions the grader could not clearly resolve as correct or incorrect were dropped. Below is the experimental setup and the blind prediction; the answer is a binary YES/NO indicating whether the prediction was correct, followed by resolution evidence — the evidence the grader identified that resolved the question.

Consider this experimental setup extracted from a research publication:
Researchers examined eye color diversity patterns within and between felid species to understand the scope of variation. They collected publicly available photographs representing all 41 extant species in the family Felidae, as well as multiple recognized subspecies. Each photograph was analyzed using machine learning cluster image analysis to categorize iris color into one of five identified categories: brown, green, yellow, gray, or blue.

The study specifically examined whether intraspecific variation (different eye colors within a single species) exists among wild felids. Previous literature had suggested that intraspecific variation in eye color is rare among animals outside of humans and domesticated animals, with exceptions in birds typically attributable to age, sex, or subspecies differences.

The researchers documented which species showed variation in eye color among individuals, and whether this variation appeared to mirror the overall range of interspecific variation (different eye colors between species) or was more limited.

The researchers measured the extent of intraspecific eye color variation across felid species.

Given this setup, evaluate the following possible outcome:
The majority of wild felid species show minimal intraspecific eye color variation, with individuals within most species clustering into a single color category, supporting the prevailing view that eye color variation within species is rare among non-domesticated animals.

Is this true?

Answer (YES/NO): NO